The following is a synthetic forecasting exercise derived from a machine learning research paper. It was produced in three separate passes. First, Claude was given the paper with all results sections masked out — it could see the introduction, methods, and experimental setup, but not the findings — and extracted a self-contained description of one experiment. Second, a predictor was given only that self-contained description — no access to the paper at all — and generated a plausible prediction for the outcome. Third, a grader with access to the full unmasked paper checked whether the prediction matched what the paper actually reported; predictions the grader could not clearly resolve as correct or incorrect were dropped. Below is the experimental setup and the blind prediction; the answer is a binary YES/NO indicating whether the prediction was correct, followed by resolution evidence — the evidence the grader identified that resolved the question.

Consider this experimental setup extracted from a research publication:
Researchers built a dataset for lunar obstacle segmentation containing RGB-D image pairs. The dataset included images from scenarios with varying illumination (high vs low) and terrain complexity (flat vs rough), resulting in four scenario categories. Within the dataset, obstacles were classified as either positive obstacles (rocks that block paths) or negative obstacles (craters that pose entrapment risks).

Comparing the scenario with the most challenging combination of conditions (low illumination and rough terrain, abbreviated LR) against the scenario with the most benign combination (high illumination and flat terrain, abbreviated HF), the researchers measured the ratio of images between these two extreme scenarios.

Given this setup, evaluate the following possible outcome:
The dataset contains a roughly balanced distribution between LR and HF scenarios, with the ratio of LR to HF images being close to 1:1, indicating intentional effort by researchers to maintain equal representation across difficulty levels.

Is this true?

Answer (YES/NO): NO